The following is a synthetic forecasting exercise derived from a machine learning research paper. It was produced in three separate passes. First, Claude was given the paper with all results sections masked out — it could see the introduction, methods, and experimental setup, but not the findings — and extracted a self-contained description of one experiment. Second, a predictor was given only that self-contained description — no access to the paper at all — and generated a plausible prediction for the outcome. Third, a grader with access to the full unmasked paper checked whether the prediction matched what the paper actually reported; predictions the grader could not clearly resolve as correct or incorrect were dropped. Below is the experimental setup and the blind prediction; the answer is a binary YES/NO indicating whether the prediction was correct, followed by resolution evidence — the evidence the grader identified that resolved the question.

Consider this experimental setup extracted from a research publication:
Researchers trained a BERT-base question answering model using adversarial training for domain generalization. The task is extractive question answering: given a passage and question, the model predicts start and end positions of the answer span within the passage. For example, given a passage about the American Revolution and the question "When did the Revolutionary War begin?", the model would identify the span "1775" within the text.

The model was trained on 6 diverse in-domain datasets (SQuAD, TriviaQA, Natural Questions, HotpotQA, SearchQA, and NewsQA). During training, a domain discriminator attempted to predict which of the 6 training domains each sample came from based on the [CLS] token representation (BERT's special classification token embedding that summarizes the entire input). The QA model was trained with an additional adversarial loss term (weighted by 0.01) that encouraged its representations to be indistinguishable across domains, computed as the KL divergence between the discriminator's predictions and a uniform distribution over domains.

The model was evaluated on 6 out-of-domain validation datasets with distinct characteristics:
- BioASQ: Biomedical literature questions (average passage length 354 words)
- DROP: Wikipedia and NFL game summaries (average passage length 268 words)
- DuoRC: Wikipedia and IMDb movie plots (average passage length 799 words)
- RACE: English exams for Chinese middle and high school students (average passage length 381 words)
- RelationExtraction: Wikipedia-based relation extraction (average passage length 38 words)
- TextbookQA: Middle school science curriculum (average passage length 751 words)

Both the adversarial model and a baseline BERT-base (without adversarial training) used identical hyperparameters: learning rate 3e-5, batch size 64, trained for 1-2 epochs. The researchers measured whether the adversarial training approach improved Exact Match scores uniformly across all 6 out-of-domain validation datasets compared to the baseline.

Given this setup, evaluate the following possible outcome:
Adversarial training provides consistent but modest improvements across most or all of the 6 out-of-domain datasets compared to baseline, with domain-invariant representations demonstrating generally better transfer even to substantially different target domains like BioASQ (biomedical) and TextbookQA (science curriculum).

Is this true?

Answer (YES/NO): NO